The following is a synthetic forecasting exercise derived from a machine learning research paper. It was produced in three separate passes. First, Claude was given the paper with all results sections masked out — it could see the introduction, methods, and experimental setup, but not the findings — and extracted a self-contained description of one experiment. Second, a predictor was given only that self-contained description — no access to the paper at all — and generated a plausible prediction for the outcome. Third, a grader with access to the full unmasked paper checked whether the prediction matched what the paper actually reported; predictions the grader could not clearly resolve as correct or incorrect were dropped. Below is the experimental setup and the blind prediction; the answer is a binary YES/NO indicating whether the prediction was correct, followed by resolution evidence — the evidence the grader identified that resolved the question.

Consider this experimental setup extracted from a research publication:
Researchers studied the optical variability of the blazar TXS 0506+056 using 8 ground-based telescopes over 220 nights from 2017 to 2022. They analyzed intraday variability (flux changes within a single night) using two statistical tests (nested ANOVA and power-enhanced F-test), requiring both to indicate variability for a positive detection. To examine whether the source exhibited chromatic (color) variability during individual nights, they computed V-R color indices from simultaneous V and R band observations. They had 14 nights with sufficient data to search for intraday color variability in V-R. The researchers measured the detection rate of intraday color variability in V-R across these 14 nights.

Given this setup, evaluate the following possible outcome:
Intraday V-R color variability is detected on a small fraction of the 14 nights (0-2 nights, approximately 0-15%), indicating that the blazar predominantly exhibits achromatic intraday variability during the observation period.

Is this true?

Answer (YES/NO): YES